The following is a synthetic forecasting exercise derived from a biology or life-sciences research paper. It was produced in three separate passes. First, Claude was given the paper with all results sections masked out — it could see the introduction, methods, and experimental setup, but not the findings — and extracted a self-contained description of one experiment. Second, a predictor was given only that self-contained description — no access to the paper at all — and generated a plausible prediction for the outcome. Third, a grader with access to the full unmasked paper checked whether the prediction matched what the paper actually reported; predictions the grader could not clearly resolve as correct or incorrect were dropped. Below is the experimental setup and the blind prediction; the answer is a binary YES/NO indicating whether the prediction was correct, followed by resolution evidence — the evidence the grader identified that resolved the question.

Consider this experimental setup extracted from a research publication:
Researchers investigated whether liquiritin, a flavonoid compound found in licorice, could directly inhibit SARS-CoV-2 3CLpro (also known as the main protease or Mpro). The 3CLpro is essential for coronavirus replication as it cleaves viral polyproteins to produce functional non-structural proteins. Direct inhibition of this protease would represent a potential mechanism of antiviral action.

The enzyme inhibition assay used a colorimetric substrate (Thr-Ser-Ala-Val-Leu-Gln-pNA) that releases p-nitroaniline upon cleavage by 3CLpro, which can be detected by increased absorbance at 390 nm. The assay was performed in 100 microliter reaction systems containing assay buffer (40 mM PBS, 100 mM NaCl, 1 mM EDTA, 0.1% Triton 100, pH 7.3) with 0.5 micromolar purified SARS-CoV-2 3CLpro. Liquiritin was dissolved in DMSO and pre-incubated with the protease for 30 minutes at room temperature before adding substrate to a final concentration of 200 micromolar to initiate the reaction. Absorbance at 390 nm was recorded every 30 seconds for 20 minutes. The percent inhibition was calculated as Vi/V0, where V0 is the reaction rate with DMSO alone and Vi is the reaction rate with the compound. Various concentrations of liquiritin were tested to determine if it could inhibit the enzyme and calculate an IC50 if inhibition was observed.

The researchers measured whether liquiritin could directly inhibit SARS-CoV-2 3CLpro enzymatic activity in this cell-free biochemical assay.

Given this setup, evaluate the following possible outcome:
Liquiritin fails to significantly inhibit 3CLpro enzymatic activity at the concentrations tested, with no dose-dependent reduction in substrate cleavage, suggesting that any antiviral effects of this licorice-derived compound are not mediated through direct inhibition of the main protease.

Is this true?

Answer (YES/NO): YES